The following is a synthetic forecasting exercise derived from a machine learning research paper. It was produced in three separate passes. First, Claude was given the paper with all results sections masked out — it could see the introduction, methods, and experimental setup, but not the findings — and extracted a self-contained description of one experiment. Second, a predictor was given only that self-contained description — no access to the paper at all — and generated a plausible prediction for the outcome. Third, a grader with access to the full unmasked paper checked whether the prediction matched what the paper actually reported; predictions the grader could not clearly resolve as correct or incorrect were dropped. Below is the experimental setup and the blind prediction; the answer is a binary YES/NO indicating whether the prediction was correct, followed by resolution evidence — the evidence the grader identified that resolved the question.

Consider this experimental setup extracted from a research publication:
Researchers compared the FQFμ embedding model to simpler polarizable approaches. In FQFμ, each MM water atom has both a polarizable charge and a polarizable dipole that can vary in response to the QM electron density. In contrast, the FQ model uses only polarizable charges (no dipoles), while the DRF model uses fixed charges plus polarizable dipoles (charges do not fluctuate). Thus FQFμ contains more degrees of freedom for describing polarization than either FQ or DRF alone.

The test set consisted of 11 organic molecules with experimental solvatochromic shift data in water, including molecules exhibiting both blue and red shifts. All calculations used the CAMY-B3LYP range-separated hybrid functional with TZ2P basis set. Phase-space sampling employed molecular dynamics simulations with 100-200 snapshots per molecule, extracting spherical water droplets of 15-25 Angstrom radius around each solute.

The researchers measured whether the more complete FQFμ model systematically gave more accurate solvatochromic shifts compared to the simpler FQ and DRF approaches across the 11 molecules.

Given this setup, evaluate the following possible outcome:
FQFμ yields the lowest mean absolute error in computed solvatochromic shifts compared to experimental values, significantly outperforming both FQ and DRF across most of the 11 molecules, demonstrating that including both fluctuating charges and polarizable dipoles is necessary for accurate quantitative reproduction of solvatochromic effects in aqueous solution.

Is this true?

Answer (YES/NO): NO